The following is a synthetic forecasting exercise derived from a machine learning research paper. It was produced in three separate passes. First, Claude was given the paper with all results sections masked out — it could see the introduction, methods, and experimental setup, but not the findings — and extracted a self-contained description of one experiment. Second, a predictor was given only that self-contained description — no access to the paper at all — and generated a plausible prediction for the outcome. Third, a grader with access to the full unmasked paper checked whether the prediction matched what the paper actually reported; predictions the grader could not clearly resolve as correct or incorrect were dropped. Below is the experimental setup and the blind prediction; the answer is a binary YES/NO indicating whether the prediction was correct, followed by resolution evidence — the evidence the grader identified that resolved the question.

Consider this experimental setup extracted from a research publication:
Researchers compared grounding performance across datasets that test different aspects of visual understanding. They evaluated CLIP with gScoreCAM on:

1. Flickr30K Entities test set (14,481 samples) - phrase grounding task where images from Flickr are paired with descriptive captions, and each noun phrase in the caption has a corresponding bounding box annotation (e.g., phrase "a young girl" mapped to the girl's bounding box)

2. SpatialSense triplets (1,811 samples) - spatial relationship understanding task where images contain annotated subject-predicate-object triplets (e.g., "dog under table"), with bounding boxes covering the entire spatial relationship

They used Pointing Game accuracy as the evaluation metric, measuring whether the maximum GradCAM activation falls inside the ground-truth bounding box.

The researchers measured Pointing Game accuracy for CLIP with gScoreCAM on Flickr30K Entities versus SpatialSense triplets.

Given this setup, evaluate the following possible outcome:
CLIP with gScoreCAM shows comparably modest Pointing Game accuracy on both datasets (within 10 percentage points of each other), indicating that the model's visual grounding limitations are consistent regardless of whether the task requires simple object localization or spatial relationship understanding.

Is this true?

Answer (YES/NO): NO